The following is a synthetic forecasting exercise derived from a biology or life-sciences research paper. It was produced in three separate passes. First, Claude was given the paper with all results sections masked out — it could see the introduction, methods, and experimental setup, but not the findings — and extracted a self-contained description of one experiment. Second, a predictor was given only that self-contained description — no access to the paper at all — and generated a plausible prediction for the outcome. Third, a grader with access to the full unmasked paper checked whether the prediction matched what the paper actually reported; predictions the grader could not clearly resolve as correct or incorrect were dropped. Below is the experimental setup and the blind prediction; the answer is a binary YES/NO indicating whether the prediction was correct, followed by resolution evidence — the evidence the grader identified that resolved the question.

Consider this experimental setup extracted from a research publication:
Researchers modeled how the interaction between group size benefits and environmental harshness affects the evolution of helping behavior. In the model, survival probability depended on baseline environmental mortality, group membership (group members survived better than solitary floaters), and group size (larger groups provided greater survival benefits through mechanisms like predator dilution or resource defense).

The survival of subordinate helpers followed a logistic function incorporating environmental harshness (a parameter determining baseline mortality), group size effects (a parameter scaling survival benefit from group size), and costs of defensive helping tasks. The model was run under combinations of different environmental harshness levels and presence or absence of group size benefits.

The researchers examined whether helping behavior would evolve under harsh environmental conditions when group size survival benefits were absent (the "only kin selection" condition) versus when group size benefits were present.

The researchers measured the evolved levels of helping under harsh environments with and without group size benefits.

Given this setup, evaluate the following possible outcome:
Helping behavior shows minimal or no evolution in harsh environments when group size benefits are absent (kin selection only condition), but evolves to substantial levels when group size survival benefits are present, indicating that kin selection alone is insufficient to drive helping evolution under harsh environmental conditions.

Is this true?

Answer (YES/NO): YES